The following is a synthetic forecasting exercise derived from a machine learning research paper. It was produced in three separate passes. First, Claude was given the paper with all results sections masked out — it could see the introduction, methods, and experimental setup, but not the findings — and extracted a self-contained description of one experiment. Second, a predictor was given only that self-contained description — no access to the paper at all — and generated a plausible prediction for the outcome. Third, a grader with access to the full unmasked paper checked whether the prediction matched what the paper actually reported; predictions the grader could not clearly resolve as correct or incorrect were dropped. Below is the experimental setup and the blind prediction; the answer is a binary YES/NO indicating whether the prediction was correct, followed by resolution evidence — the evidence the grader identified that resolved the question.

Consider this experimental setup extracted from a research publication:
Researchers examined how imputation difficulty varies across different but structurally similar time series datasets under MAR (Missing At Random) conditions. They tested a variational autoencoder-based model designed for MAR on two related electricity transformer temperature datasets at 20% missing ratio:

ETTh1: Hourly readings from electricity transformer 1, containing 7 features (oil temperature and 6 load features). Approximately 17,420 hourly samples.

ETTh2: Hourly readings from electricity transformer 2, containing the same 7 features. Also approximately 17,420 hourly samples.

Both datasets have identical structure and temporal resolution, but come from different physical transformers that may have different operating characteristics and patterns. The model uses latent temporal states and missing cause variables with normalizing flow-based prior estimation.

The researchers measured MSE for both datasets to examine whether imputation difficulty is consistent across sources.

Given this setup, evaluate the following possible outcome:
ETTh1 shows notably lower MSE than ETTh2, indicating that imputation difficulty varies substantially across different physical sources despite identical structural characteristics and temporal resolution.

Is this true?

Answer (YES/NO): NO